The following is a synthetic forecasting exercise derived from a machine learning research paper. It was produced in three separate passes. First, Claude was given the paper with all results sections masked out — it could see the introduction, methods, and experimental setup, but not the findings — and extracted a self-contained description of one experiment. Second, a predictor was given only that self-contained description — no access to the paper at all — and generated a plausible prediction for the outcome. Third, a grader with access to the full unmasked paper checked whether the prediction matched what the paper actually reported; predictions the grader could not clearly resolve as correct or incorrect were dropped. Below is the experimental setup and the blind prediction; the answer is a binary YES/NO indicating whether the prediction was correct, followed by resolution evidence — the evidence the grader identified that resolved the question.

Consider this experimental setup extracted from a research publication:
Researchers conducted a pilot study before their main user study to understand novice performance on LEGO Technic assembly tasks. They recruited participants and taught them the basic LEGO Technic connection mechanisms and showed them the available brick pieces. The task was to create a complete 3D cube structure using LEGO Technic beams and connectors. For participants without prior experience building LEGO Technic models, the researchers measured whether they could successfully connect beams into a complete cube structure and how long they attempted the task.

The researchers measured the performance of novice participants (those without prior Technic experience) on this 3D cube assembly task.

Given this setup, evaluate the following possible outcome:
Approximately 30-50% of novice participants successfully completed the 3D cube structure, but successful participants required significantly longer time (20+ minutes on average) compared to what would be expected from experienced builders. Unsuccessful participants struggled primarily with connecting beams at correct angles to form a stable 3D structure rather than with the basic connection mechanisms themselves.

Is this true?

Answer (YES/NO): NO